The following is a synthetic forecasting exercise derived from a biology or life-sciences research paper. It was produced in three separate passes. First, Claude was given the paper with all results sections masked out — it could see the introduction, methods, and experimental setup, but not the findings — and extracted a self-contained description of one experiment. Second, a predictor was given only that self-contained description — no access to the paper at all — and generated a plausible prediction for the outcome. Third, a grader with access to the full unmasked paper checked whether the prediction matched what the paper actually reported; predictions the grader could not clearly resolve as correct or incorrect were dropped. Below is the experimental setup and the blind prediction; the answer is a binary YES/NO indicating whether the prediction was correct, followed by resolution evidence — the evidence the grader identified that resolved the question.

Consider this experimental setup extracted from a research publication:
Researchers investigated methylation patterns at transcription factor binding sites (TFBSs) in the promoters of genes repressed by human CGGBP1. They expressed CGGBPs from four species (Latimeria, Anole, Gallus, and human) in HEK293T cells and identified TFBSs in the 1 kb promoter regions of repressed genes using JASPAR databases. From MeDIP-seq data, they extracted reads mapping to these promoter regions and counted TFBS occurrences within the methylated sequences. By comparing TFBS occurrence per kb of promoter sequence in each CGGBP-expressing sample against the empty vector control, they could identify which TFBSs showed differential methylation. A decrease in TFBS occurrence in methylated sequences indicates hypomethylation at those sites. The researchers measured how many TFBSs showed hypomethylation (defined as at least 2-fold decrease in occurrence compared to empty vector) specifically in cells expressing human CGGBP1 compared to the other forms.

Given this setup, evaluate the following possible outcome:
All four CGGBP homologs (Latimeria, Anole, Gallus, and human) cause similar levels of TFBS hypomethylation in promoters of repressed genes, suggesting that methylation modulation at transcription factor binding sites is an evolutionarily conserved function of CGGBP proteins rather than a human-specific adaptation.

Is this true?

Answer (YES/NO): NO